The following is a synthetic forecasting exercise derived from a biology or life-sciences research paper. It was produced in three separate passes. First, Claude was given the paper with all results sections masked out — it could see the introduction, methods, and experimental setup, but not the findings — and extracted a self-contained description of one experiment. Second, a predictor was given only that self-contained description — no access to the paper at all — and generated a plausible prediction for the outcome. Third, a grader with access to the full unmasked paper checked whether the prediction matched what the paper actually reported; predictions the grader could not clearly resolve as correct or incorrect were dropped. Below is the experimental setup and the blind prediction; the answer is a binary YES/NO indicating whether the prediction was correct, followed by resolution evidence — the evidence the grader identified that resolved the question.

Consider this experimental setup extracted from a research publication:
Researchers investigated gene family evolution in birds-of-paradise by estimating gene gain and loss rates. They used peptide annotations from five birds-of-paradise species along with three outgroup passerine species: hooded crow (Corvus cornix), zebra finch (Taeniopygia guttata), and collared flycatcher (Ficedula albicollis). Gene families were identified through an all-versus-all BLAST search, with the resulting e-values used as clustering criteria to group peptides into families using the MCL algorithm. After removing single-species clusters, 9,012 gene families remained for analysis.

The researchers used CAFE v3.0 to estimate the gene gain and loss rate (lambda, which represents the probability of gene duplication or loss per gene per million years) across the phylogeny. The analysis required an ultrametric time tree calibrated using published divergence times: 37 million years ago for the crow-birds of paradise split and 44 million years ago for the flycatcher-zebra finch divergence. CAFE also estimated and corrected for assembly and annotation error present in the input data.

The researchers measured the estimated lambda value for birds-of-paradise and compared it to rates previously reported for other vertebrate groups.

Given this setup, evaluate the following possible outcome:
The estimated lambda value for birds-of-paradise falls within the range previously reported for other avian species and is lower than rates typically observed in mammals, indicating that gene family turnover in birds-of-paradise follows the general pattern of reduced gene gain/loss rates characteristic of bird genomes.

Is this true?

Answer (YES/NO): NO